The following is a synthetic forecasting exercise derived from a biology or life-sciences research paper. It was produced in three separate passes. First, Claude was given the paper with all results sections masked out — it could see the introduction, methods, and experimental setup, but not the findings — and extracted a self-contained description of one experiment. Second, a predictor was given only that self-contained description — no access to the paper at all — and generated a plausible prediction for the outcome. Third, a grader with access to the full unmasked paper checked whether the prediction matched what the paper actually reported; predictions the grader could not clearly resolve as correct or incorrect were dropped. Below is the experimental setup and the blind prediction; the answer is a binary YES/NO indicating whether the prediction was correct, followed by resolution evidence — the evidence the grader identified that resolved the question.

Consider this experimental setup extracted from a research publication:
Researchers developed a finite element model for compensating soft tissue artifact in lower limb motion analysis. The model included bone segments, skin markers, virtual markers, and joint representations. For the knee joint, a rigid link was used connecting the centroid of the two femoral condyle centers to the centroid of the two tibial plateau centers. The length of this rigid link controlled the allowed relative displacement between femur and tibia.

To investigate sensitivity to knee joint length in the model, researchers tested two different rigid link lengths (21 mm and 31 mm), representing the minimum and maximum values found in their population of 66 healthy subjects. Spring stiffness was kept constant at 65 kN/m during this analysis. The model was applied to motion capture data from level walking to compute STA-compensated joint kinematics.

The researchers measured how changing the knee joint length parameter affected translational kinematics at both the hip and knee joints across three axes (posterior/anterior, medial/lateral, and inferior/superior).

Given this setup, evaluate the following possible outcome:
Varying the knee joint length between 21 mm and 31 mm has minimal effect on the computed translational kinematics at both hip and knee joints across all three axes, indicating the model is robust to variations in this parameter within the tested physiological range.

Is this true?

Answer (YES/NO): NO